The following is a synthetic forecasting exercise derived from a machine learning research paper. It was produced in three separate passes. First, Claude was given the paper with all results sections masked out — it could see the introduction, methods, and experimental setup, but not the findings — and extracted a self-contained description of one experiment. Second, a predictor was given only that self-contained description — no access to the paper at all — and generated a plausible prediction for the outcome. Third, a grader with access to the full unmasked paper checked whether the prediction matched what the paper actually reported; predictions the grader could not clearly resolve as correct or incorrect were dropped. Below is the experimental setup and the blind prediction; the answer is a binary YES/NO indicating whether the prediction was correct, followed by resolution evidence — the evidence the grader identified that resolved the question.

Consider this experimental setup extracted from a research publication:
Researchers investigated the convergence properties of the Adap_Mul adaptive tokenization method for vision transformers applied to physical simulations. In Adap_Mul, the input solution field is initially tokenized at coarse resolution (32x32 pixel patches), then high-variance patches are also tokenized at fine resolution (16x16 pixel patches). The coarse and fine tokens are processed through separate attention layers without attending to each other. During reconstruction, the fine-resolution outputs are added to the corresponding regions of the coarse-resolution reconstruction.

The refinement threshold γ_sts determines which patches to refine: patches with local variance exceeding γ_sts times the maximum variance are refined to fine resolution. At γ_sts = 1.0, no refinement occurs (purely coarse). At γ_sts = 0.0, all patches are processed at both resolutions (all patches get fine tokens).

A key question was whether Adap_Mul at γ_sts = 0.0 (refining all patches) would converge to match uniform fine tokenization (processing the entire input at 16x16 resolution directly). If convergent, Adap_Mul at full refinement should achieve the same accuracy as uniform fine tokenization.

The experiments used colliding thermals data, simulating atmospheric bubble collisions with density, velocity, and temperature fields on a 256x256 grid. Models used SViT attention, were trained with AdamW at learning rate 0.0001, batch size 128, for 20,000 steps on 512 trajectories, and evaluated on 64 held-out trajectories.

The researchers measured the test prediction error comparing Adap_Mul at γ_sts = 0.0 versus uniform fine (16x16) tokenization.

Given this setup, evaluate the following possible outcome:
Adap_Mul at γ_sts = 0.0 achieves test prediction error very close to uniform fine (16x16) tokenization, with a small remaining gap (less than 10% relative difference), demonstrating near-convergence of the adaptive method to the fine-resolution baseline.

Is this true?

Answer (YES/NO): NO